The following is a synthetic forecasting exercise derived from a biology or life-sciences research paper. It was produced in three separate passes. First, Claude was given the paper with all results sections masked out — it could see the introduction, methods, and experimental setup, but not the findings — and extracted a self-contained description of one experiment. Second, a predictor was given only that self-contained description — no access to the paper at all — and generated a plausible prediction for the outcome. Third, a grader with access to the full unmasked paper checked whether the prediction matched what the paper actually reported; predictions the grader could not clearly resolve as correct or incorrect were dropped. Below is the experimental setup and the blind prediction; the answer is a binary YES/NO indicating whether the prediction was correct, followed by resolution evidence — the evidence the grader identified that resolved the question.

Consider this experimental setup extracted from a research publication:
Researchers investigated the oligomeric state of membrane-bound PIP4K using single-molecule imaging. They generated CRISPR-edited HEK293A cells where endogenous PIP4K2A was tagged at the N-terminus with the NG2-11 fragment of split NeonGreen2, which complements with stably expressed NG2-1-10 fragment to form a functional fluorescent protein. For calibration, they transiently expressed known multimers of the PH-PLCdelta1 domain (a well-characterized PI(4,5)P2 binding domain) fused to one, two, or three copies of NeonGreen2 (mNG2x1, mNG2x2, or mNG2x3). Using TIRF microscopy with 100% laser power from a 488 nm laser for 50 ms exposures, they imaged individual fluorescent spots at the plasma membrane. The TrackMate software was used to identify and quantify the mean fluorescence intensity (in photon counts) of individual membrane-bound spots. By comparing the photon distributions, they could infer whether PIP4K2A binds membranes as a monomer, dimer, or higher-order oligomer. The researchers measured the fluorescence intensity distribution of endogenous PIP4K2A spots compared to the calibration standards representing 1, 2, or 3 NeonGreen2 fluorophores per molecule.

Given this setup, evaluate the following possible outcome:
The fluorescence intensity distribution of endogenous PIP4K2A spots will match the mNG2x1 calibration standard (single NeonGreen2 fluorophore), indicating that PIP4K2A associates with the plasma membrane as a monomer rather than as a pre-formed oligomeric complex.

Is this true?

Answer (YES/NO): NO